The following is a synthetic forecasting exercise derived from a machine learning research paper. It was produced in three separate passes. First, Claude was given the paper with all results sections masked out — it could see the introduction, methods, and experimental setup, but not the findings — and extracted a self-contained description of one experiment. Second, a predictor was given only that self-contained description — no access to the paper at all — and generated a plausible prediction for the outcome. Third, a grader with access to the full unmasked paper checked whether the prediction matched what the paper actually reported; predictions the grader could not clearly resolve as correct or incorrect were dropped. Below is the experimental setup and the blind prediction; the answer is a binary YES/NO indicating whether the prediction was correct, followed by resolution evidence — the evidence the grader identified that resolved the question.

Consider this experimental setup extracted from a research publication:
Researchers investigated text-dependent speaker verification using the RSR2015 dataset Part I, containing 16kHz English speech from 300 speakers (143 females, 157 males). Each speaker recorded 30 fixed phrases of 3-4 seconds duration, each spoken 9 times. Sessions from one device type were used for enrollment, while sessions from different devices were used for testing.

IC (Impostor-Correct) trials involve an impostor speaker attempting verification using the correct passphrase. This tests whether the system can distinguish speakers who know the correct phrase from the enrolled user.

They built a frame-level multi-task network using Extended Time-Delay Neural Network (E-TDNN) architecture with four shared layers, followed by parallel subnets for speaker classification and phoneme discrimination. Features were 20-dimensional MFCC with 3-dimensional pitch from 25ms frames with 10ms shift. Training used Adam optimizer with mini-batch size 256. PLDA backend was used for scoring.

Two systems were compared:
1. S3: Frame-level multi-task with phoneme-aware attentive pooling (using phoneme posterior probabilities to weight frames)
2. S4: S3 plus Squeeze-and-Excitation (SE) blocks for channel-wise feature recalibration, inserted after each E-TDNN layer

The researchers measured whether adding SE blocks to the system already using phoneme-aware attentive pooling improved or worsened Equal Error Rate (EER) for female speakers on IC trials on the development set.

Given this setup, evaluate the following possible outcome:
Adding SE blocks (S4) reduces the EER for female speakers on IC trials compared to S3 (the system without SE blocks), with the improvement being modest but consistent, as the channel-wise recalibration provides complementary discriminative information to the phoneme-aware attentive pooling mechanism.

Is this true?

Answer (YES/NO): NO